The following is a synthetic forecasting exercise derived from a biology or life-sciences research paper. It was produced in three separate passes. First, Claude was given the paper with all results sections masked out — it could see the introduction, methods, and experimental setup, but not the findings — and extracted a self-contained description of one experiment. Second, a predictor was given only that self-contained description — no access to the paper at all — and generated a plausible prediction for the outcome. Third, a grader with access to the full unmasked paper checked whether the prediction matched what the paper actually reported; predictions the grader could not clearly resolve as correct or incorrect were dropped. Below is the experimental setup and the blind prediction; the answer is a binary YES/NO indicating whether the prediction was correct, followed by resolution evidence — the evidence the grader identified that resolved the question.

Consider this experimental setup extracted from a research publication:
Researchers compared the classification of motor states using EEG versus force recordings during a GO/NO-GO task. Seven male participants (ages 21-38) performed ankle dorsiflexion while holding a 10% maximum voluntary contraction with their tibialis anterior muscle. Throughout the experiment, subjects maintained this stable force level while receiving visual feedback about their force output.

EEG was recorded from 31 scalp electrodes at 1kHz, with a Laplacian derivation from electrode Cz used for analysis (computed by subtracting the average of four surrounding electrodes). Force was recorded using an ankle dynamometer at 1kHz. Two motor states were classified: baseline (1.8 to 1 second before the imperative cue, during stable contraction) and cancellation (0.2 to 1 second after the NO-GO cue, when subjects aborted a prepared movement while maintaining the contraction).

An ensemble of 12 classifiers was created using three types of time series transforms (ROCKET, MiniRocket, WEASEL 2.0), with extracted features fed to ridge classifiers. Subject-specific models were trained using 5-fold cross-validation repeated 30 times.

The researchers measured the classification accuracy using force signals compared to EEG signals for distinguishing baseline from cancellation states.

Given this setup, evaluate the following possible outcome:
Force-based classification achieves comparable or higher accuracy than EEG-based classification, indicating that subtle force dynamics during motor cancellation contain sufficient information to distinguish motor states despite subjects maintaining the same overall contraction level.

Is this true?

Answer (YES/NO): NO